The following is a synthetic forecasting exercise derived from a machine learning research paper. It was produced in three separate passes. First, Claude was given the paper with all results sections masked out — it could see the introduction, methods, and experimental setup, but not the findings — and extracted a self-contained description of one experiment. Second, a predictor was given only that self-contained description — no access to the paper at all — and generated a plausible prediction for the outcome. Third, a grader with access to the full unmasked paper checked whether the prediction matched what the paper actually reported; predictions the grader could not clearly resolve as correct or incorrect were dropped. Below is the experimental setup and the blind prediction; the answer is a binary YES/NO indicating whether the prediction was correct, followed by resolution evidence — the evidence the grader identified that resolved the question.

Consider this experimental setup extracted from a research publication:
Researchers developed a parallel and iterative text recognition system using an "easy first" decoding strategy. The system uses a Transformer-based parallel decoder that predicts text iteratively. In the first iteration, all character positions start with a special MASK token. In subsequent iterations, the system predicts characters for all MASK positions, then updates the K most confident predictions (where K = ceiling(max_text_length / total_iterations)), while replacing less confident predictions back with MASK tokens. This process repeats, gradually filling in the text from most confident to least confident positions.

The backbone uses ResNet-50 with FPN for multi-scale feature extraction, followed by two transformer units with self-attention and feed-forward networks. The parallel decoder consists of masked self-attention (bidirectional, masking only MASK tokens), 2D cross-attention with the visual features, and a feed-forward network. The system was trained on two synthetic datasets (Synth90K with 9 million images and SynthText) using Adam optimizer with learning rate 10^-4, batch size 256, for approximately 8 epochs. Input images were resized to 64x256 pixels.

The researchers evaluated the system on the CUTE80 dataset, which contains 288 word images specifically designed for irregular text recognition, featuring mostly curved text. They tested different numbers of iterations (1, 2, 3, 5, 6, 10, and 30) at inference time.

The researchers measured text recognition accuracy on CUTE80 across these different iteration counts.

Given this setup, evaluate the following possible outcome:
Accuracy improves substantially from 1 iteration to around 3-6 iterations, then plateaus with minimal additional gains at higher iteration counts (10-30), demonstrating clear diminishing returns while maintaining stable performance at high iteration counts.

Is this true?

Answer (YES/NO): NO